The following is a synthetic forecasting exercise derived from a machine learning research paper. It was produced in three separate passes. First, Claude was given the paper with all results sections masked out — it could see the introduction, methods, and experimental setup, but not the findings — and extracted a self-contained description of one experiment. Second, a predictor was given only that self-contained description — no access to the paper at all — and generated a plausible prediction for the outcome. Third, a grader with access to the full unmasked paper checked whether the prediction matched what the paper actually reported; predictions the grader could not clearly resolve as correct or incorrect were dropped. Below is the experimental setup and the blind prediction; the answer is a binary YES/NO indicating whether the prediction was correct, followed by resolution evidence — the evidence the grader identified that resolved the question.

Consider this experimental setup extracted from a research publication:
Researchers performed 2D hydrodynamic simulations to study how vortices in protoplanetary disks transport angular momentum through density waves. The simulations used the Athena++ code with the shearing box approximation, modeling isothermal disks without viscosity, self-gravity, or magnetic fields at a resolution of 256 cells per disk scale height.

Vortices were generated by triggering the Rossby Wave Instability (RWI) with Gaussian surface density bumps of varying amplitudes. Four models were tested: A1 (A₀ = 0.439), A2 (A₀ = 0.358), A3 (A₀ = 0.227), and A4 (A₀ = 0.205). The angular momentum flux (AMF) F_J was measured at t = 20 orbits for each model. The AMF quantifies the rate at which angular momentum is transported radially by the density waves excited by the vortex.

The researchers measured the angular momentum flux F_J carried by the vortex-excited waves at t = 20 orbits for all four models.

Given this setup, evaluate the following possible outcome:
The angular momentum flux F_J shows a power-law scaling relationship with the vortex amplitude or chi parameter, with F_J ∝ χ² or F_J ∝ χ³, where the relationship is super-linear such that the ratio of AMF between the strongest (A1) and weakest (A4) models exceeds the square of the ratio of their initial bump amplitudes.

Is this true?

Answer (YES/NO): NO